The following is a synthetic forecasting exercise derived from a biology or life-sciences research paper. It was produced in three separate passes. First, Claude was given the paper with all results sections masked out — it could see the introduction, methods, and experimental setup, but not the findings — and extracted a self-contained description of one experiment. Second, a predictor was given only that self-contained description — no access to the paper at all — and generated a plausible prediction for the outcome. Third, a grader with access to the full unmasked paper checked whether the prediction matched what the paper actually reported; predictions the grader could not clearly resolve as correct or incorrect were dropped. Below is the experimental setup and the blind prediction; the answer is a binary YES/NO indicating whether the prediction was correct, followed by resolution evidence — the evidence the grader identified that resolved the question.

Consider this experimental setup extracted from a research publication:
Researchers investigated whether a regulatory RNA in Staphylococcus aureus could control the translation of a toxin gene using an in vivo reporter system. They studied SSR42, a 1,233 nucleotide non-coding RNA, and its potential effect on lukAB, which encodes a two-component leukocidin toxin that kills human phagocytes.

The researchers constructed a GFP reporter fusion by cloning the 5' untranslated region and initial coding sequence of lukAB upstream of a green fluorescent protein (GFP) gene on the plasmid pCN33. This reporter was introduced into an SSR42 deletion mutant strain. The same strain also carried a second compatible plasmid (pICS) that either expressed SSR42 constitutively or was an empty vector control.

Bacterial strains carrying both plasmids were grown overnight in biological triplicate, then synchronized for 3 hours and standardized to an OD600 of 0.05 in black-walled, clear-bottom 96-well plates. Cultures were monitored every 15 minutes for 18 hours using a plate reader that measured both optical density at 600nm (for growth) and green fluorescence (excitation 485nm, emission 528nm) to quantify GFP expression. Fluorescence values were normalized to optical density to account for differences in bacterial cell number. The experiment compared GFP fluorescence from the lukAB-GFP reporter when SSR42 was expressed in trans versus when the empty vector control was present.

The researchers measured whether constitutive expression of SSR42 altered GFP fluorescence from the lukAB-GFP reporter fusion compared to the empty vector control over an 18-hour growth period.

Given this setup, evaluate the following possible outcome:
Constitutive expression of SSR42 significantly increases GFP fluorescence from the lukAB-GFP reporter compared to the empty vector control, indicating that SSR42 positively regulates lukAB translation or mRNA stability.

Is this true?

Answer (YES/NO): YES